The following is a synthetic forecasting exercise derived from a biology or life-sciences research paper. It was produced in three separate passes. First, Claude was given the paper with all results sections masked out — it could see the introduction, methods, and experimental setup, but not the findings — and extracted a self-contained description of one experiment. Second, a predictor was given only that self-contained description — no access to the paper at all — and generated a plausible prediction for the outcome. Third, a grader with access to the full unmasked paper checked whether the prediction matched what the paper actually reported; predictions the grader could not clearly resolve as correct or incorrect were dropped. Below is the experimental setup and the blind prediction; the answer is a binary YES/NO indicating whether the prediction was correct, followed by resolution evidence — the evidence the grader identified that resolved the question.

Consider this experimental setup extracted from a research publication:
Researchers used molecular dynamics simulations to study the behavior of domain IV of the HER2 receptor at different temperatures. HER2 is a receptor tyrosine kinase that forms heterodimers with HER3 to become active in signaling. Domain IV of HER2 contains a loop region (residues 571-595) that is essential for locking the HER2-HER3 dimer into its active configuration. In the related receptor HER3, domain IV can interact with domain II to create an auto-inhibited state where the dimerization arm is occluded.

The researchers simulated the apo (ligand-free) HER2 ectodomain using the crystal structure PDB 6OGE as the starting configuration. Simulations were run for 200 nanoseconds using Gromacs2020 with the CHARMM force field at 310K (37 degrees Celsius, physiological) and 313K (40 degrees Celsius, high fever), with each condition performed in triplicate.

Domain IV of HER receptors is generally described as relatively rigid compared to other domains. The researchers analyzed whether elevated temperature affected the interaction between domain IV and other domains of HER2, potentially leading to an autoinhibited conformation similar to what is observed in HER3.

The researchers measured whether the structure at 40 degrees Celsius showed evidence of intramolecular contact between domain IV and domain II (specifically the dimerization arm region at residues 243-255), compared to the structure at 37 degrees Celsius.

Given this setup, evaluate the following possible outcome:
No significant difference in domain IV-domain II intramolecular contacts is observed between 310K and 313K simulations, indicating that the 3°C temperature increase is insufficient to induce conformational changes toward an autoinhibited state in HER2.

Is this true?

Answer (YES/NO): NO